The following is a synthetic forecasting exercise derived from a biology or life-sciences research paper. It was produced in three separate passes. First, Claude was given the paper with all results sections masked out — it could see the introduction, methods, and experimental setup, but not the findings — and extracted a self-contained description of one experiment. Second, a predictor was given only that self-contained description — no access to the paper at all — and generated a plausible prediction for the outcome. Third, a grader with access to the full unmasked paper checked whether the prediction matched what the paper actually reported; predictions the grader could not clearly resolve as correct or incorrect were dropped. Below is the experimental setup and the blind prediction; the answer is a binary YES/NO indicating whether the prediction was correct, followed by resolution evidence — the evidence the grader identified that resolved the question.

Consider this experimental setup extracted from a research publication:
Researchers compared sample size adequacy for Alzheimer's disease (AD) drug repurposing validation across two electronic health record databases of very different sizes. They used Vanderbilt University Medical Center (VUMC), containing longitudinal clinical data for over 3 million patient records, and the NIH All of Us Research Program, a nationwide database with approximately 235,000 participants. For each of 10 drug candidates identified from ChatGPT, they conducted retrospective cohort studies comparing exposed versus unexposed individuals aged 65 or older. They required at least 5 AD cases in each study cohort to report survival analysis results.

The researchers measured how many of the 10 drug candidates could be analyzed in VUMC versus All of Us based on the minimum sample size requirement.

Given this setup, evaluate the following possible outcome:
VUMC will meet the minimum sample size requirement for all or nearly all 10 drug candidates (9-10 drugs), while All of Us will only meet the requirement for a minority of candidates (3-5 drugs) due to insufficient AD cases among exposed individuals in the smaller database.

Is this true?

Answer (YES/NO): NO